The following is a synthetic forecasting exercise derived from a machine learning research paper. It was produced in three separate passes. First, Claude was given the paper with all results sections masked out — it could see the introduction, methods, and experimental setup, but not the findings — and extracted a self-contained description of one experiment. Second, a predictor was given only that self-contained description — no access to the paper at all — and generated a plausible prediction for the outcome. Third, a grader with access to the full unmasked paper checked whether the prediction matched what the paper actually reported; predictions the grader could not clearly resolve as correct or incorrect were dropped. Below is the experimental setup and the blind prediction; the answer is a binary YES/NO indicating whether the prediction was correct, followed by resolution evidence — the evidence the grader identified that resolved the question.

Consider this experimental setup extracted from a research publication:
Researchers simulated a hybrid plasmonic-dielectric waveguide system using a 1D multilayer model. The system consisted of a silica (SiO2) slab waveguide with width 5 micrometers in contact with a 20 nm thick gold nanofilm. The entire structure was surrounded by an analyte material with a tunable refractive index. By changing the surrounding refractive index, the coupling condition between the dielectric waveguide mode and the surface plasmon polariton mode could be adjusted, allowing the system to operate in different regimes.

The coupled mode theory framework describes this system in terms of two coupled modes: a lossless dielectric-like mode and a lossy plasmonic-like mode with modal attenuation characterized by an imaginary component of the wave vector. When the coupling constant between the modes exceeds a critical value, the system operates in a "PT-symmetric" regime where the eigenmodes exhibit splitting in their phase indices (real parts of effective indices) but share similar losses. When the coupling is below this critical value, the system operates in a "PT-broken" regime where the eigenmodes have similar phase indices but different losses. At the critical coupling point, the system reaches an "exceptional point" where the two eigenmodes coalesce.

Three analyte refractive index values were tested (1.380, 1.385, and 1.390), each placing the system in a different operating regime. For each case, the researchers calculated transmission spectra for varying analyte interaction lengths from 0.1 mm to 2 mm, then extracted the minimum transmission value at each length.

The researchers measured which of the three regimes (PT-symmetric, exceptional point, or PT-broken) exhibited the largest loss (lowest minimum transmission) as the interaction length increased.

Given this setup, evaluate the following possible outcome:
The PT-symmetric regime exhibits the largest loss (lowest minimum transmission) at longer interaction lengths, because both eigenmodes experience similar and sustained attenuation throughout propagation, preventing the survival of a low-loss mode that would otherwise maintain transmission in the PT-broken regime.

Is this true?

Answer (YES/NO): NO